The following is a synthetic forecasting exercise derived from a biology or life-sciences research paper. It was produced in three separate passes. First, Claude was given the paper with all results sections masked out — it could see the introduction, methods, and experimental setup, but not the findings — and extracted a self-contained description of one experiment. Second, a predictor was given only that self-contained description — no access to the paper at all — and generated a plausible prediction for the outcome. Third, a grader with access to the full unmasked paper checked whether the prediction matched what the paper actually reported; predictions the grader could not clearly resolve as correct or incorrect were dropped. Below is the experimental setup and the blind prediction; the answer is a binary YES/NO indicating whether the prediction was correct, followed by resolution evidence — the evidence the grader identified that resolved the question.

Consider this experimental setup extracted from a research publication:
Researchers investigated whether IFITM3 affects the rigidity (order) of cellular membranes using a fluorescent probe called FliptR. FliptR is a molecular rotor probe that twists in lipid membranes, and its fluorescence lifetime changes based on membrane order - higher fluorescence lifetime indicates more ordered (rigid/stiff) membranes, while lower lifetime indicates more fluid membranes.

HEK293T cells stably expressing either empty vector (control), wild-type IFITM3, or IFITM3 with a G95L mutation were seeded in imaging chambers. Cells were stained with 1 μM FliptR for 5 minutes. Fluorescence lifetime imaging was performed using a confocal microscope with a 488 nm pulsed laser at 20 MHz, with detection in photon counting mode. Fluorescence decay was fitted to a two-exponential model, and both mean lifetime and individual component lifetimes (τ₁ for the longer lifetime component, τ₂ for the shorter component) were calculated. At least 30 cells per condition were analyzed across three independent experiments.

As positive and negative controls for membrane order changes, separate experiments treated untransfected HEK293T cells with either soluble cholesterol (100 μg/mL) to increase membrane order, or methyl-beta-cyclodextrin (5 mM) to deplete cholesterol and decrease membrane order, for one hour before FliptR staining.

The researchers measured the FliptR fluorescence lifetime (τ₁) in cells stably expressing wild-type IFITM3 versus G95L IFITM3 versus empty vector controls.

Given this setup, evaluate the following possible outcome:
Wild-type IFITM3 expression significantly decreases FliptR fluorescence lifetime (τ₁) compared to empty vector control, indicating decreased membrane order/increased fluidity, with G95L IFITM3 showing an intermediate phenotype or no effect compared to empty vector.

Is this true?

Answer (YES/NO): NO